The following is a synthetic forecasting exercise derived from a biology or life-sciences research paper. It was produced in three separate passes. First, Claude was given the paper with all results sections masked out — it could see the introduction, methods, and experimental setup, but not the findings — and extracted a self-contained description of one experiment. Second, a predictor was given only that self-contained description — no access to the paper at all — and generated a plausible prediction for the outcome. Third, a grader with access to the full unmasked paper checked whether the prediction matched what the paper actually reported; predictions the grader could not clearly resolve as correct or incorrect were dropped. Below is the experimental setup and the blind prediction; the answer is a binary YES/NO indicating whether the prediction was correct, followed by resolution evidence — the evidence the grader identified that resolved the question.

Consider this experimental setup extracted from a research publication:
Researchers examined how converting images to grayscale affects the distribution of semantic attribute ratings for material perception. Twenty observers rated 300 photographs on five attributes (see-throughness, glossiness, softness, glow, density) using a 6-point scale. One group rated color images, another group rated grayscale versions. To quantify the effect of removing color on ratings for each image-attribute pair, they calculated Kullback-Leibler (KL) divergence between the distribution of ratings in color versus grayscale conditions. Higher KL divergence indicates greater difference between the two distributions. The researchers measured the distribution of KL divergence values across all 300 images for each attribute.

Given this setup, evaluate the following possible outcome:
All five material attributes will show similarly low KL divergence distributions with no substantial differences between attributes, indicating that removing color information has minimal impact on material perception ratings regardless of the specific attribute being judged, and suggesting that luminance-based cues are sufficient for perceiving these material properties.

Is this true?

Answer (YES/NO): NO